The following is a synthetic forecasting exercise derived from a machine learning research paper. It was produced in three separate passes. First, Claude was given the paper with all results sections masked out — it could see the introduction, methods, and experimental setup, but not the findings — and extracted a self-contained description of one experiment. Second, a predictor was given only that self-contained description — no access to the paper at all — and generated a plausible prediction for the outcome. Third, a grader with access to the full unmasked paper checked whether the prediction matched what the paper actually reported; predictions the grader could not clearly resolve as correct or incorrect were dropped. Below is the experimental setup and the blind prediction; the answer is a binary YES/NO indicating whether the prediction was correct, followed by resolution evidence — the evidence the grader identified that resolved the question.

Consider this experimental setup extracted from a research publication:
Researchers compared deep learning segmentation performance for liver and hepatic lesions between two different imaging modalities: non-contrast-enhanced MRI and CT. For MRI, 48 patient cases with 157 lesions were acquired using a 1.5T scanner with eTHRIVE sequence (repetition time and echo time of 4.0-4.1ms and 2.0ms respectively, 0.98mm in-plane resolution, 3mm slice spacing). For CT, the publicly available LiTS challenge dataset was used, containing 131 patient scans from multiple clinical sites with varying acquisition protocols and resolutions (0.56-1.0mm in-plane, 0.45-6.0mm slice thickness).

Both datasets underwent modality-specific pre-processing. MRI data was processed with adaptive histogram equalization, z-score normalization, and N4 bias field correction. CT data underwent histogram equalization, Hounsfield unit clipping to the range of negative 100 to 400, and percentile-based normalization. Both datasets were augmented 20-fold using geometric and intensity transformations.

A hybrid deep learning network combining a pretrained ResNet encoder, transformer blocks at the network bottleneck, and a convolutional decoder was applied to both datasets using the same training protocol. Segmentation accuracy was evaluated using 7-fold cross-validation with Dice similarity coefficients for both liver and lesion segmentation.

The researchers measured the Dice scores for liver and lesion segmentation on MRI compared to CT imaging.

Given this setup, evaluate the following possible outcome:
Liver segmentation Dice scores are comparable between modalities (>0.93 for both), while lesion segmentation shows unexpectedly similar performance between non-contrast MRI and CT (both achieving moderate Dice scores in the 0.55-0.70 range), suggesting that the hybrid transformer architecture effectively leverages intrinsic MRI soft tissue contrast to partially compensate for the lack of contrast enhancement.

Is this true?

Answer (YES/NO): NO